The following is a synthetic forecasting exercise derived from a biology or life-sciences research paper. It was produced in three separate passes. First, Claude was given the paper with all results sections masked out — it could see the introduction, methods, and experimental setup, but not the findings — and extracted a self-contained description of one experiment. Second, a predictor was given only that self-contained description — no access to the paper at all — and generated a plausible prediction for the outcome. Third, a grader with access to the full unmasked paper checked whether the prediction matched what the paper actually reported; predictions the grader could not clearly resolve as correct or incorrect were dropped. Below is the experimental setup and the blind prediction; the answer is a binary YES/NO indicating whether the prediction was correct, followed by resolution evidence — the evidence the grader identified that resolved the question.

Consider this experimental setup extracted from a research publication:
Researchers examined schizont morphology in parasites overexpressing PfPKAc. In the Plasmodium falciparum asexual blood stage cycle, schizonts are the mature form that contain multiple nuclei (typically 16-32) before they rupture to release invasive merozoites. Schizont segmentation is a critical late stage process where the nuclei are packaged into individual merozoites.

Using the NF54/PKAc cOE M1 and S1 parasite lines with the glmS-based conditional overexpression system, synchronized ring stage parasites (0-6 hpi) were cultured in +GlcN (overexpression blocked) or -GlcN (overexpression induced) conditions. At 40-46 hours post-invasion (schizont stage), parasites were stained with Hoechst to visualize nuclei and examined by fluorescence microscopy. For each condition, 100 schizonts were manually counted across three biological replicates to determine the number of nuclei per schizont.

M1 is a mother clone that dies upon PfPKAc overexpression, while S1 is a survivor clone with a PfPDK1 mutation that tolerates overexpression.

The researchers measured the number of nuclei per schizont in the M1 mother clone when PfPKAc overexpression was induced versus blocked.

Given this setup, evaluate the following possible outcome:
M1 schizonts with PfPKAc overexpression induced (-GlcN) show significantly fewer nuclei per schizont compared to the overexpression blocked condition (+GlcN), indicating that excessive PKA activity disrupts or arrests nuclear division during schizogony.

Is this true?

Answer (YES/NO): YES